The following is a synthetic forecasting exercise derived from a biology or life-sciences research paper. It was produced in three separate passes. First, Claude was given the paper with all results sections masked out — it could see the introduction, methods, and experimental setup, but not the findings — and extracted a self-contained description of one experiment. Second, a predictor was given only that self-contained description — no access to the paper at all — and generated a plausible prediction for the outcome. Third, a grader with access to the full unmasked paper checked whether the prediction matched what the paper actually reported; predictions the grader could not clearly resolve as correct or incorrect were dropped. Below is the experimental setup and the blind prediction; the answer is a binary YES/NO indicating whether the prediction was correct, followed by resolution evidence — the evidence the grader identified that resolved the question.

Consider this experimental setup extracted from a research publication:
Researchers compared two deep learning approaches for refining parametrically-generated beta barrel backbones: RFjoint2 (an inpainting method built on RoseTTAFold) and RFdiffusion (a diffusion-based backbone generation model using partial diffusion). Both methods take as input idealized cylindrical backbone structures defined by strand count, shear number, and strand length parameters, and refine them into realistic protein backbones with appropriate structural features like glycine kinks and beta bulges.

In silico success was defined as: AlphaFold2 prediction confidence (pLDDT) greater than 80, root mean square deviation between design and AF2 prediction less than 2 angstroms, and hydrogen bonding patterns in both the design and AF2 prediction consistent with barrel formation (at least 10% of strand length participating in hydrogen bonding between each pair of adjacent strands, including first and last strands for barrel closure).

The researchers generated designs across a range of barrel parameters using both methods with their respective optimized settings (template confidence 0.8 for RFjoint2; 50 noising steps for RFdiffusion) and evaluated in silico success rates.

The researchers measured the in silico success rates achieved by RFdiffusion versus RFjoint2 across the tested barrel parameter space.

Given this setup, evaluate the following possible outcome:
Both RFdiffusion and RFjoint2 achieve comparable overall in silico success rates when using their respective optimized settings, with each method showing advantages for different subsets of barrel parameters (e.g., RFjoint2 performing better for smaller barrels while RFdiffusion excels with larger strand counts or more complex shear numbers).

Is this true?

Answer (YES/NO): NO